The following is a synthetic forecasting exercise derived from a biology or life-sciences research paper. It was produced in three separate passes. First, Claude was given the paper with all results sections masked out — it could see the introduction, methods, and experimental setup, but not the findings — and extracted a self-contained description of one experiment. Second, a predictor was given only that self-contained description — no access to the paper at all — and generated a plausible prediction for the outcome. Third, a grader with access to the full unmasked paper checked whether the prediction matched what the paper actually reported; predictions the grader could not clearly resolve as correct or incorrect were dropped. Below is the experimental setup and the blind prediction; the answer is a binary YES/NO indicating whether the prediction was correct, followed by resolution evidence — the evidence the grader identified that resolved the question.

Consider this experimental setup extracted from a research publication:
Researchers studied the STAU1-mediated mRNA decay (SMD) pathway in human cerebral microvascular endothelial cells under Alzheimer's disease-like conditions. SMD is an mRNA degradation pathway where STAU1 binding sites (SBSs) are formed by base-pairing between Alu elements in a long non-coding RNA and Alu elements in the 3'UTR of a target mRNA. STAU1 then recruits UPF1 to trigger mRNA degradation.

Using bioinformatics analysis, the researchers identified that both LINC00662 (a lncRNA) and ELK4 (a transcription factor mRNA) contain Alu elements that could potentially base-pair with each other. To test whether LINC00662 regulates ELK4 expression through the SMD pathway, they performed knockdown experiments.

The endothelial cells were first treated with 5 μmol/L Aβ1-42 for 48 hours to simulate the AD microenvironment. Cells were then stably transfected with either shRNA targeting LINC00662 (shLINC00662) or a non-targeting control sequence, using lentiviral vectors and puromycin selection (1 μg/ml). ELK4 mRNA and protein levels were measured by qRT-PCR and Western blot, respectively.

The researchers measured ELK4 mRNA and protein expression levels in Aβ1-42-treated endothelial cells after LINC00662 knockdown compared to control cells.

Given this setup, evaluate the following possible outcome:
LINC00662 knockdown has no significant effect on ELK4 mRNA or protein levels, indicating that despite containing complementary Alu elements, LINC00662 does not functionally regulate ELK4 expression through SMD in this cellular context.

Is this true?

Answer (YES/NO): NO